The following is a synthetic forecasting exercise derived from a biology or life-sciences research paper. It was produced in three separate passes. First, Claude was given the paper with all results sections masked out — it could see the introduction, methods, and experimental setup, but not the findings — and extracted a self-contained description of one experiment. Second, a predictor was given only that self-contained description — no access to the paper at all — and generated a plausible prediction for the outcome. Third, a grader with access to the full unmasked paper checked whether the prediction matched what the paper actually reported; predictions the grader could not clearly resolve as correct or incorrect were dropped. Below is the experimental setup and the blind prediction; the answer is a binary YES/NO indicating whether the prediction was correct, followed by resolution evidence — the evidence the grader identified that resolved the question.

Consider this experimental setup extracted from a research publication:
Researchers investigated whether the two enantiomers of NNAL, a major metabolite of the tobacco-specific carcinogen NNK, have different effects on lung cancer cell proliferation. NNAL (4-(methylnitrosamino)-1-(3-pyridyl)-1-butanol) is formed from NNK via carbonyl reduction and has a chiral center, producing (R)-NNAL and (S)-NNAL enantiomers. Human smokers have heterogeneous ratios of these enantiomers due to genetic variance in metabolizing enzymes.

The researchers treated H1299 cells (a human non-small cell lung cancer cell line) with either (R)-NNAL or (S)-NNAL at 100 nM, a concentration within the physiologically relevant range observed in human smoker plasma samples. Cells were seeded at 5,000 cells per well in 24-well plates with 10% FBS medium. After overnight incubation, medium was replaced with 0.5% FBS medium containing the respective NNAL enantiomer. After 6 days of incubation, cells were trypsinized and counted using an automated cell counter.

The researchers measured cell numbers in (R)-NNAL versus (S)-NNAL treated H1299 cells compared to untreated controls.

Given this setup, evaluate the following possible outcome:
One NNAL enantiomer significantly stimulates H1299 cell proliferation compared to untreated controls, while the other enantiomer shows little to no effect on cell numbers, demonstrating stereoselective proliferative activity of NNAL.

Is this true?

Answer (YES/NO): YES